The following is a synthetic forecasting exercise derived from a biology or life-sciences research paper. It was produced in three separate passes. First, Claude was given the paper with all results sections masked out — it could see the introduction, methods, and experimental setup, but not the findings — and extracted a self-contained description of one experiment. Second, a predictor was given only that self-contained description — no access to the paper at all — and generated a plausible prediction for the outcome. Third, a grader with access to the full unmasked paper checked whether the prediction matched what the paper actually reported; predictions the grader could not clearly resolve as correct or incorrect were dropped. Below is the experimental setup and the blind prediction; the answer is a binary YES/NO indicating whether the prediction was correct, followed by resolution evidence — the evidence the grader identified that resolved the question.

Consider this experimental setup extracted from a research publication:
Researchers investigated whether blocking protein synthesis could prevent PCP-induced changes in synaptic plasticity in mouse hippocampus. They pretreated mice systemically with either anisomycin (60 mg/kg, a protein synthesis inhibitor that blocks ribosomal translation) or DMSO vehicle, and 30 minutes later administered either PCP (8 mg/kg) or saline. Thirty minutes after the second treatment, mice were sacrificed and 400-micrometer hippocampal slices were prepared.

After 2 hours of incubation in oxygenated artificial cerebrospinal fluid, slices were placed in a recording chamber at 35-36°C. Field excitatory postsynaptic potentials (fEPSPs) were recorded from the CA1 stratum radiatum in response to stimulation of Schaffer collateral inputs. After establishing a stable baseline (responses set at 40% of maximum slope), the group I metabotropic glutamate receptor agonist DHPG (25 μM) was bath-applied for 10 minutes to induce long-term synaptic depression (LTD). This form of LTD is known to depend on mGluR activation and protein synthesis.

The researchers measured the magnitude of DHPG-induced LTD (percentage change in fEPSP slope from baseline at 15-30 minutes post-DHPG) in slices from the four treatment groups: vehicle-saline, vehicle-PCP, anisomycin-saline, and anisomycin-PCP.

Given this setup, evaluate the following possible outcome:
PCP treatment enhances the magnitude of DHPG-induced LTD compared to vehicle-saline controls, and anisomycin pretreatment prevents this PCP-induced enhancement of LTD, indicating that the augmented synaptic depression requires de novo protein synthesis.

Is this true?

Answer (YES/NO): YES